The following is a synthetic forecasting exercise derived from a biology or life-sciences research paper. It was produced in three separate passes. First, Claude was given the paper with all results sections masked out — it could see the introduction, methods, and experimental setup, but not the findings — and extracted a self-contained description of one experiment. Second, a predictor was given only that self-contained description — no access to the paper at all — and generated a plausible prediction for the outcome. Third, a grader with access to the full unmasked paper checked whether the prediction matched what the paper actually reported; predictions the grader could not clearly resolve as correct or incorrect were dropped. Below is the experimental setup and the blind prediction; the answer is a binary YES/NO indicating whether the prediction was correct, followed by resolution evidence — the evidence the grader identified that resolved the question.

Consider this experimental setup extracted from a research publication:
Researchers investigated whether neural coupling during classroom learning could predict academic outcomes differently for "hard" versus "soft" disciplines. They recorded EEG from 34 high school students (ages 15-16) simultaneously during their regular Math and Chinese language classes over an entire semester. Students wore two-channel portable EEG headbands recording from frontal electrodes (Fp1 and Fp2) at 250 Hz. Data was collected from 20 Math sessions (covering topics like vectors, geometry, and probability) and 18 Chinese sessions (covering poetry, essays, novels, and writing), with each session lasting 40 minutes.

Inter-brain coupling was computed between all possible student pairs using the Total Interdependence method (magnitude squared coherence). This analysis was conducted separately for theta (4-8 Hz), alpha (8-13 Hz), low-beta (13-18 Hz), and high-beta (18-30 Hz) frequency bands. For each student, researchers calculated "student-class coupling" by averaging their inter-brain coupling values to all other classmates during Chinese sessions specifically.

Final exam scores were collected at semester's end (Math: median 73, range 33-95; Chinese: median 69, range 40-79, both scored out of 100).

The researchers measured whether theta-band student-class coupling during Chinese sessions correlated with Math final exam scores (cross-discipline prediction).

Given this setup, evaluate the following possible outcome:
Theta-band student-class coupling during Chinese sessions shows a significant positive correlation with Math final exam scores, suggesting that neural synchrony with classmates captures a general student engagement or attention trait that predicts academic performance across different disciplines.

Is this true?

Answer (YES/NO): YES